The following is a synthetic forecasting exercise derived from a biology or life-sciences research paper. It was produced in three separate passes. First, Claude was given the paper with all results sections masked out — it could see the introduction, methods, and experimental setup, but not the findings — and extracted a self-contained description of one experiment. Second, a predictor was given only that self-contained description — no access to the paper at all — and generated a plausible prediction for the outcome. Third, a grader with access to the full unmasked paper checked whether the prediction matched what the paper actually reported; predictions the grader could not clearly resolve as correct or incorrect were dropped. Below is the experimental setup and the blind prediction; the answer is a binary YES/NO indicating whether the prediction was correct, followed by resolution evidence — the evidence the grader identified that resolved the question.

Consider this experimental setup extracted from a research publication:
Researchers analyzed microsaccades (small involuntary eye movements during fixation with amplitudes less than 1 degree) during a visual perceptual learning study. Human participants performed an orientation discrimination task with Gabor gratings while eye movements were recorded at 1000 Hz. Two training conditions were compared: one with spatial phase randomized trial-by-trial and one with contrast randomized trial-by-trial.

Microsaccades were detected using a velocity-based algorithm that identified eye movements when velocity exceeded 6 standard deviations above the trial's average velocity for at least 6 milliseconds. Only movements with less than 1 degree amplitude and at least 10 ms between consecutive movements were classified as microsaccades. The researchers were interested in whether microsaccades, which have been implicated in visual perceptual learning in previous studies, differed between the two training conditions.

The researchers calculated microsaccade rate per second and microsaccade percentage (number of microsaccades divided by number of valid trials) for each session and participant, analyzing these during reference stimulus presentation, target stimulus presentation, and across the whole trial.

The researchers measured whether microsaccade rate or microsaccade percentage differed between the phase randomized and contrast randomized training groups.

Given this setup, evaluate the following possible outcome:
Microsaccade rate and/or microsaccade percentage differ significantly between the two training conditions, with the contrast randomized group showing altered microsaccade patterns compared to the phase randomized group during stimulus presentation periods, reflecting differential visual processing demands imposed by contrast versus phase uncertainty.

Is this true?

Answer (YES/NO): NO